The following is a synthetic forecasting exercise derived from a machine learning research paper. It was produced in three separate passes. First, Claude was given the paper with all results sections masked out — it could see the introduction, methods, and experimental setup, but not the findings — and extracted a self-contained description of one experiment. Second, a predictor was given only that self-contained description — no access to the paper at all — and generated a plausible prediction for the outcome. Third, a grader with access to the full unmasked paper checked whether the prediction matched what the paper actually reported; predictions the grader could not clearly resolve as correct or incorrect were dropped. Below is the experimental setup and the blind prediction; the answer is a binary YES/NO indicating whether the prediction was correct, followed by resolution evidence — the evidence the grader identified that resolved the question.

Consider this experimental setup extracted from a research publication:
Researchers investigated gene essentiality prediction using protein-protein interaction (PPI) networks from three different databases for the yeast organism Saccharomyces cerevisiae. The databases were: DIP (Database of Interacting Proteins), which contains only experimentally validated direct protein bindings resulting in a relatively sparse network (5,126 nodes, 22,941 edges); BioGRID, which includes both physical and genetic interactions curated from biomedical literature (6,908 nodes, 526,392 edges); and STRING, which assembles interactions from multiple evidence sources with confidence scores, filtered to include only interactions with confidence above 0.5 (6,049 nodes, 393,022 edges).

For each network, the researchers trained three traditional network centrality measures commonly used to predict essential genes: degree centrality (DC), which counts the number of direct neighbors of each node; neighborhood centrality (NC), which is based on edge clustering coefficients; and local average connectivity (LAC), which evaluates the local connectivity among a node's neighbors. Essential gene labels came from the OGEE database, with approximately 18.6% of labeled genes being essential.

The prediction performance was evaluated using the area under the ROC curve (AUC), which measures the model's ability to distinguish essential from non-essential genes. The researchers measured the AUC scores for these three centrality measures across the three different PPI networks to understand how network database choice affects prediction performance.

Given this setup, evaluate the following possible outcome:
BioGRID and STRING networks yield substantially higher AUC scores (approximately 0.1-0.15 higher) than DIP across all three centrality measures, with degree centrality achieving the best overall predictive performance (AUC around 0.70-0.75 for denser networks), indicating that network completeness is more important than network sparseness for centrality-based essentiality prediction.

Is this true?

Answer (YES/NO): NO